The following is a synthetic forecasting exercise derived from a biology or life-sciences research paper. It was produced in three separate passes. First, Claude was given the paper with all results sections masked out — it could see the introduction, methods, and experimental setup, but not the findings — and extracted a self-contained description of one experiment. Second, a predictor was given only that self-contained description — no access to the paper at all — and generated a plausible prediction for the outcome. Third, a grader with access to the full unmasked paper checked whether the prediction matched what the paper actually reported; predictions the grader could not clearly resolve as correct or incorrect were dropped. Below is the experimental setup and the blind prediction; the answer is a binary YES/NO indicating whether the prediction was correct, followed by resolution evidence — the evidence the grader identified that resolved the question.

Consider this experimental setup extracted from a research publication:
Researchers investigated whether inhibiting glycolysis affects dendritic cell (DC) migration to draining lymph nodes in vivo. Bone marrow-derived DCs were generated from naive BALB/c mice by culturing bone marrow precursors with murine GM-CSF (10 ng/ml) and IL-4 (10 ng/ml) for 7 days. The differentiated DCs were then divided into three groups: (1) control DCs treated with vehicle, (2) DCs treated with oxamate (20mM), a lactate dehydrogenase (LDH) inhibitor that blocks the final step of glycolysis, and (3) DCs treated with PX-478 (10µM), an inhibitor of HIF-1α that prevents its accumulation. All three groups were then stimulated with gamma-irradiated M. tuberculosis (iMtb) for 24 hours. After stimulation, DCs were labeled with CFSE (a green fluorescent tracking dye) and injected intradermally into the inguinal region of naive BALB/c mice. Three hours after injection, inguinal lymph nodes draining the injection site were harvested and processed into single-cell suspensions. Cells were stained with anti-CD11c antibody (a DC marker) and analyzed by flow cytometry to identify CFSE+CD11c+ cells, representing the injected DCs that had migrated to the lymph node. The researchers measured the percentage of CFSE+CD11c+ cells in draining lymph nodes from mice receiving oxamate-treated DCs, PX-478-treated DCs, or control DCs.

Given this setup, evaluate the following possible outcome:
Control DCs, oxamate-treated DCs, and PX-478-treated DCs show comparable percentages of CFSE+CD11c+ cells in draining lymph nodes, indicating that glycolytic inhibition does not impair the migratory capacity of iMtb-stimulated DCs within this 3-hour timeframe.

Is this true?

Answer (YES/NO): NO